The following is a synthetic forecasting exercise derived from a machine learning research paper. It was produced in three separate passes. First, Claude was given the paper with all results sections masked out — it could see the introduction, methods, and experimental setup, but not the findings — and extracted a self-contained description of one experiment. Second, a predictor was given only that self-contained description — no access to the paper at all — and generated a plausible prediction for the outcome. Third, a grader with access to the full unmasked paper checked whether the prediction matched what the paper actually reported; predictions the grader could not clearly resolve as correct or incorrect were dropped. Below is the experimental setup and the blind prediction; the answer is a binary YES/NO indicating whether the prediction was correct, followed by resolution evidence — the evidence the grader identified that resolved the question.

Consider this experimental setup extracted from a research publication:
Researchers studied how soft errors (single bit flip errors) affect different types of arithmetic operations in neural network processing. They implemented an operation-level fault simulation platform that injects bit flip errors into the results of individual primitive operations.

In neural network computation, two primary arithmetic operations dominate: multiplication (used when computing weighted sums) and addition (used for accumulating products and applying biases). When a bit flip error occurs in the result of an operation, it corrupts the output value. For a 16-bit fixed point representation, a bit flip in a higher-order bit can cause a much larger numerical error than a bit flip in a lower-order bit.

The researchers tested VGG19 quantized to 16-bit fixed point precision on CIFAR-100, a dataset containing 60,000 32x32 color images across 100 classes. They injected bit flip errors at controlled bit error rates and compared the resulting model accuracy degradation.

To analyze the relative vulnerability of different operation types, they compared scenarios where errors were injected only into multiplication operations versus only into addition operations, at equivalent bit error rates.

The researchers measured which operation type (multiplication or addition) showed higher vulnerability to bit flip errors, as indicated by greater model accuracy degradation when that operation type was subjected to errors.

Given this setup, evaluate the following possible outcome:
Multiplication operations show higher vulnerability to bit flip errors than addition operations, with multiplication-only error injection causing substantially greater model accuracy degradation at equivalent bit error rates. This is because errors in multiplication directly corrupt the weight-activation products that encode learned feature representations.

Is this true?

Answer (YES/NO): YES